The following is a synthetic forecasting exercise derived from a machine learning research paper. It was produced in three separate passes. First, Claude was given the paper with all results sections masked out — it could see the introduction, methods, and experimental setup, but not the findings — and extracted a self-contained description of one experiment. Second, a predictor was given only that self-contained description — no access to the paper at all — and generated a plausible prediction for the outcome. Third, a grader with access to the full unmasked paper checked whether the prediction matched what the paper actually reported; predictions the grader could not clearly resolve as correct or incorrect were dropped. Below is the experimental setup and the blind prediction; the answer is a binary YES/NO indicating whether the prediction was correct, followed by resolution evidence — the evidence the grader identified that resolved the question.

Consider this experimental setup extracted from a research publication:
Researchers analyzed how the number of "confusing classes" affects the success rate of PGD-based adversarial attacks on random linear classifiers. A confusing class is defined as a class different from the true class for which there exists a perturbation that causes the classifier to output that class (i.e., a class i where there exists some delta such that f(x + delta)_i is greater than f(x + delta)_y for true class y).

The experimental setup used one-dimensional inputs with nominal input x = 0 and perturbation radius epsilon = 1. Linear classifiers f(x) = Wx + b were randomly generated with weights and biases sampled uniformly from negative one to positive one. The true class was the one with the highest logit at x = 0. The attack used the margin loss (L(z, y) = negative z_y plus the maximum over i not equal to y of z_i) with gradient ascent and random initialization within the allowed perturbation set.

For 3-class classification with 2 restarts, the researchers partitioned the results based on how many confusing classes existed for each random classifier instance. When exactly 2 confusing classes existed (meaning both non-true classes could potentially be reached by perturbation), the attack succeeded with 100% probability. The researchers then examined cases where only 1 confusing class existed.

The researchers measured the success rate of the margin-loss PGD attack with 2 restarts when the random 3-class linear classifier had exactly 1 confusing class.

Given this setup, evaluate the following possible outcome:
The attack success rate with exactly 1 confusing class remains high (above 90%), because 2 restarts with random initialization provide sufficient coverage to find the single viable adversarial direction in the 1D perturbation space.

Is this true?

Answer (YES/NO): YES